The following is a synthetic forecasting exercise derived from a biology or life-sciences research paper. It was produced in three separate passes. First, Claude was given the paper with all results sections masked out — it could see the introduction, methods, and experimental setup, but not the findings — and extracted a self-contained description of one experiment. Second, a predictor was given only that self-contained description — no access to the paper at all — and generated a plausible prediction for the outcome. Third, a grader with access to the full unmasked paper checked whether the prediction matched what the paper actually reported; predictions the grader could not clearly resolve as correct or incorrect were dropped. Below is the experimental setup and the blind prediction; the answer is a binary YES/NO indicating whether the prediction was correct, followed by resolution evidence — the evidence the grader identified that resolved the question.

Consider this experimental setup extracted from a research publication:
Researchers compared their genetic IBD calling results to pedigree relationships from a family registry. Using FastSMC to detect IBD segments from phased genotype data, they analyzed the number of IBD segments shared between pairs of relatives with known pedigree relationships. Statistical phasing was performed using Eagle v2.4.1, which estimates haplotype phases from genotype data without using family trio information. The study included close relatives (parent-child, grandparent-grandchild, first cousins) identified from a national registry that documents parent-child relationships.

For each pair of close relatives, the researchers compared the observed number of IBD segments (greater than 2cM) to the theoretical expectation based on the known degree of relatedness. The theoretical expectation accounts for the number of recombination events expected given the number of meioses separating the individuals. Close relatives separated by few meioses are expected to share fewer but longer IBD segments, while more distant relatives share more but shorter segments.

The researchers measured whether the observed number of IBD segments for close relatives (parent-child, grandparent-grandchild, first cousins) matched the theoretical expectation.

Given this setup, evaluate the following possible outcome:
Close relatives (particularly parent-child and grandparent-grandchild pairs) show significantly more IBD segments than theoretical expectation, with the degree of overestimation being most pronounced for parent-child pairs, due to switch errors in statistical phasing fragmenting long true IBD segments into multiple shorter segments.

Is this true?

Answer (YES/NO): NO